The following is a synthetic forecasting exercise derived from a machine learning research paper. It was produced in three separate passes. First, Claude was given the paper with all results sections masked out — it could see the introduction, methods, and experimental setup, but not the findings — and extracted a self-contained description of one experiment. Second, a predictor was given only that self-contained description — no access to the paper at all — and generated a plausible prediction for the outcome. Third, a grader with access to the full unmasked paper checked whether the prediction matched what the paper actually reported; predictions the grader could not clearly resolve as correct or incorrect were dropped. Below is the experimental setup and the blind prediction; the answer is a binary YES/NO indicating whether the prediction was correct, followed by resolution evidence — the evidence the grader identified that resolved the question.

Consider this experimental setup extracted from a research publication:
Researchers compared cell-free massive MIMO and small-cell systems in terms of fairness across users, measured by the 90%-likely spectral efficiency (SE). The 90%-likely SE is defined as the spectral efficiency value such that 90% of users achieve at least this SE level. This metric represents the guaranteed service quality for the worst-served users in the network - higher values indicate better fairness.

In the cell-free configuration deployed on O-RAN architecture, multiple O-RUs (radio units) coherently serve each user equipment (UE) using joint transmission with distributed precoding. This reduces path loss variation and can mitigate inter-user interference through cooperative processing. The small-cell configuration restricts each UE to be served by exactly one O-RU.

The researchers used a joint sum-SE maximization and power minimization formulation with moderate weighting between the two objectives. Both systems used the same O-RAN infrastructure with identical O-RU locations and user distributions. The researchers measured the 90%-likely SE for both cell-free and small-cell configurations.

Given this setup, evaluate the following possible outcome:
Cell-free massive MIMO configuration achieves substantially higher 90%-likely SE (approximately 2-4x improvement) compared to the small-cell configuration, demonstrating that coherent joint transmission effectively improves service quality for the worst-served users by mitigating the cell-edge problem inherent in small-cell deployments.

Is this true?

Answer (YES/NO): YES